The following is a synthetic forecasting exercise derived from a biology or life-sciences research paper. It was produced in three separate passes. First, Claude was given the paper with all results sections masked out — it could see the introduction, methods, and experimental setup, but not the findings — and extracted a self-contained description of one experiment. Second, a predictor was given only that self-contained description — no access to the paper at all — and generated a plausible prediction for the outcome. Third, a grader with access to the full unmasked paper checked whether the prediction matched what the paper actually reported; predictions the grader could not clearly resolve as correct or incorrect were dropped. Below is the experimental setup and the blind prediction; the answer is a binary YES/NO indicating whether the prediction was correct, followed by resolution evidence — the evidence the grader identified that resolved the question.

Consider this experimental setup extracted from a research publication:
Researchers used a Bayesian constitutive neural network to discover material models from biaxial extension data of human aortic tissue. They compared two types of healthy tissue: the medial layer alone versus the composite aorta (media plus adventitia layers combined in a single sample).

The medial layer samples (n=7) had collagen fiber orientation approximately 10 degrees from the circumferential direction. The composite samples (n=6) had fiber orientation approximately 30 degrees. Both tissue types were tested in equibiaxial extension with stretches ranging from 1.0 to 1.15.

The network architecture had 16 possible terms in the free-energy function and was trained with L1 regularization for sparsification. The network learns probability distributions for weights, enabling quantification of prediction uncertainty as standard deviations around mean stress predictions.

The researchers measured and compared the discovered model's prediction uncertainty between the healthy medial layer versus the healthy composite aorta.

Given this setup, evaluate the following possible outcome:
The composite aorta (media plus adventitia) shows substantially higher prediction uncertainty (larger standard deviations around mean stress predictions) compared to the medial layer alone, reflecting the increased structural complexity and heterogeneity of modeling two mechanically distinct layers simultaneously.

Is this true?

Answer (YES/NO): YES